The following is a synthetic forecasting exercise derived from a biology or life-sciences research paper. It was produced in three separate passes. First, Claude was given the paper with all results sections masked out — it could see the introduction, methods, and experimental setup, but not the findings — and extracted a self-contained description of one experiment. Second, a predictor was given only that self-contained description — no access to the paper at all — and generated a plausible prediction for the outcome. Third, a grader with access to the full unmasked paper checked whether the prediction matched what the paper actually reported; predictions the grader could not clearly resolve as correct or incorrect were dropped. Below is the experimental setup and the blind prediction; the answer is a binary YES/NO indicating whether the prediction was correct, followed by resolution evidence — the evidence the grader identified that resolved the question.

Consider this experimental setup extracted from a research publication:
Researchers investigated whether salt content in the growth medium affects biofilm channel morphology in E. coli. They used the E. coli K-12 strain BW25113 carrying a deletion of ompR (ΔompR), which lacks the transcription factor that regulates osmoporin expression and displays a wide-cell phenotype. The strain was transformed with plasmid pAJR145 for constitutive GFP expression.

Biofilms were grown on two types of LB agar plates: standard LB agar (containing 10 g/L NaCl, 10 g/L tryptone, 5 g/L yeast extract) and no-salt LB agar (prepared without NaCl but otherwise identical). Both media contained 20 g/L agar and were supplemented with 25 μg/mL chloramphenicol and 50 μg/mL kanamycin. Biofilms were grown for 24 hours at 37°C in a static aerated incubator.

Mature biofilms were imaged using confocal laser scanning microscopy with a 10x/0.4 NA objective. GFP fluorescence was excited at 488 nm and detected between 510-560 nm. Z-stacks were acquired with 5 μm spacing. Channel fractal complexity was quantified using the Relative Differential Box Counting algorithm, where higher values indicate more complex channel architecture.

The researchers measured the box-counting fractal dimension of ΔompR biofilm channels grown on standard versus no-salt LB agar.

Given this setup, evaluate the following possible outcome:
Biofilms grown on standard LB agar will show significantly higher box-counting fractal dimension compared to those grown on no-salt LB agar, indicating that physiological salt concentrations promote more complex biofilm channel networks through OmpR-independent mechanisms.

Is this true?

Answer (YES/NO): YES